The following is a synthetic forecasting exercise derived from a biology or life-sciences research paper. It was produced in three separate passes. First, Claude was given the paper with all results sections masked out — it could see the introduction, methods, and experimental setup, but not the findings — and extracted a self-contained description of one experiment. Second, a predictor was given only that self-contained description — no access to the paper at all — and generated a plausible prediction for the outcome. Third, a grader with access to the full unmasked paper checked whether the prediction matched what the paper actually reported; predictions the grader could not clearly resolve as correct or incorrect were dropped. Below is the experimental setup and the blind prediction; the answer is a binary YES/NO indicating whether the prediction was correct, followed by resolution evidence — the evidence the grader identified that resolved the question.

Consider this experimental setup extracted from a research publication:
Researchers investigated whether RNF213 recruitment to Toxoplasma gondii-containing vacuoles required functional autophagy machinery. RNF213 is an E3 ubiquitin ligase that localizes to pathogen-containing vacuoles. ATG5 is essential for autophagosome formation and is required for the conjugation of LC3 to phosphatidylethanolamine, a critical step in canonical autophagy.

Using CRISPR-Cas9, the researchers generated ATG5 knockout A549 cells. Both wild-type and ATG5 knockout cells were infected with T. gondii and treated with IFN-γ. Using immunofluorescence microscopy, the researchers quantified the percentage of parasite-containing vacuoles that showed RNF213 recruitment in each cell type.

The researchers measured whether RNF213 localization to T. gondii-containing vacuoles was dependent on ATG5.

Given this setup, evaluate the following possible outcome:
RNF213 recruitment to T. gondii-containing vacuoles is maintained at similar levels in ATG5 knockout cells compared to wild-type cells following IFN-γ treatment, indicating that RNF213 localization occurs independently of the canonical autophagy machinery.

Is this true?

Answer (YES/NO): YES